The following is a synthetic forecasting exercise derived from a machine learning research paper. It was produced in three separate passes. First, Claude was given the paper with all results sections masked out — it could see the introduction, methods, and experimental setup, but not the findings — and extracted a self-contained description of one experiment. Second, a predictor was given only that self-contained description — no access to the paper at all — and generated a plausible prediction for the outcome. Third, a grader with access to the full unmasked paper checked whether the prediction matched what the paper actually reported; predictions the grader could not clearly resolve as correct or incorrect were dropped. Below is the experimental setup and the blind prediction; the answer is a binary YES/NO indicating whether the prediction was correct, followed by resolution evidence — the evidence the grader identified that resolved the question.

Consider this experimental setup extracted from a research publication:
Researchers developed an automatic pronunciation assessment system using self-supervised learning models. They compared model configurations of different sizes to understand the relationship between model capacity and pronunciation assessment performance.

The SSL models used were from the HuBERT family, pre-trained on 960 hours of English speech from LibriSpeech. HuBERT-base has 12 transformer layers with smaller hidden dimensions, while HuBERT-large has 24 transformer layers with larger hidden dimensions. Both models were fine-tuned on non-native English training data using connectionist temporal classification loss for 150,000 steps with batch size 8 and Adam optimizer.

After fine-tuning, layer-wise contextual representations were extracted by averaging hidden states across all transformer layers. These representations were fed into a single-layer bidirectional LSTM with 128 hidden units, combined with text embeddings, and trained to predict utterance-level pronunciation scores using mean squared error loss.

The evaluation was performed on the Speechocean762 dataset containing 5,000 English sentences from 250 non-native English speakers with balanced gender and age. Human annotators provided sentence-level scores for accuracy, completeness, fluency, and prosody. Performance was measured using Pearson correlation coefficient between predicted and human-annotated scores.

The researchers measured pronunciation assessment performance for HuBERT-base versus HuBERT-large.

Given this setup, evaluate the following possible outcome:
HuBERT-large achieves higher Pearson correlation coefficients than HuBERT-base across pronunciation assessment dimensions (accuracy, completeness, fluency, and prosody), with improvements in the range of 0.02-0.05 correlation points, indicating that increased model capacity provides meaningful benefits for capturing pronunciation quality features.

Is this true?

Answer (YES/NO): NO